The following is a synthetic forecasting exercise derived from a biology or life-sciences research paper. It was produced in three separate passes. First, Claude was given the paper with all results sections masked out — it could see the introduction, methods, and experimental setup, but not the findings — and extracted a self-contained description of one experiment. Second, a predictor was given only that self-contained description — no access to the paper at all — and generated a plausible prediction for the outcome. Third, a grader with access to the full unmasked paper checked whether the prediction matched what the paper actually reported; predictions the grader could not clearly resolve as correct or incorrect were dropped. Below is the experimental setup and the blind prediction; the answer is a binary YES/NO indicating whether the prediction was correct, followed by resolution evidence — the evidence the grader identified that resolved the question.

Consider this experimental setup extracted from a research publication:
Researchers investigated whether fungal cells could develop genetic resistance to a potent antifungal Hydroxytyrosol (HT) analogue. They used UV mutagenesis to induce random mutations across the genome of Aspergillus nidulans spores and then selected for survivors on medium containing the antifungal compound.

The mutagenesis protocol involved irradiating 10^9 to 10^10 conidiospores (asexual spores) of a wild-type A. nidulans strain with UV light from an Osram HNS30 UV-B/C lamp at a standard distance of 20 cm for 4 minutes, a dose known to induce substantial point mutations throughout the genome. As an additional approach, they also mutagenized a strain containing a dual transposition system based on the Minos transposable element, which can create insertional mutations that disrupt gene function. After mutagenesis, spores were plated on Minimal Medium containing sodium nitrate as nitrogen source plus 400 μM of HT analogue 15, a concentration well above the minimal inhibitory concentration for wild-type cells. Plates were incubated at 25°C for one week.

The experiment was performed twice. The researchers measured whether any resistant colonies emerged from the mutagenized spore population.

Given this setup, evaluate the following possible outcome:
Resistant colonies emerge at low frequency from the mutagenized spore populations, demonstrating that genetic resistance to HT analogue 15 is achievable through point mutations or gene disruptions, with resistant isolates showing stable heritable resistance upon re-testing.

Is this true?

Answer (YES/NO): NO